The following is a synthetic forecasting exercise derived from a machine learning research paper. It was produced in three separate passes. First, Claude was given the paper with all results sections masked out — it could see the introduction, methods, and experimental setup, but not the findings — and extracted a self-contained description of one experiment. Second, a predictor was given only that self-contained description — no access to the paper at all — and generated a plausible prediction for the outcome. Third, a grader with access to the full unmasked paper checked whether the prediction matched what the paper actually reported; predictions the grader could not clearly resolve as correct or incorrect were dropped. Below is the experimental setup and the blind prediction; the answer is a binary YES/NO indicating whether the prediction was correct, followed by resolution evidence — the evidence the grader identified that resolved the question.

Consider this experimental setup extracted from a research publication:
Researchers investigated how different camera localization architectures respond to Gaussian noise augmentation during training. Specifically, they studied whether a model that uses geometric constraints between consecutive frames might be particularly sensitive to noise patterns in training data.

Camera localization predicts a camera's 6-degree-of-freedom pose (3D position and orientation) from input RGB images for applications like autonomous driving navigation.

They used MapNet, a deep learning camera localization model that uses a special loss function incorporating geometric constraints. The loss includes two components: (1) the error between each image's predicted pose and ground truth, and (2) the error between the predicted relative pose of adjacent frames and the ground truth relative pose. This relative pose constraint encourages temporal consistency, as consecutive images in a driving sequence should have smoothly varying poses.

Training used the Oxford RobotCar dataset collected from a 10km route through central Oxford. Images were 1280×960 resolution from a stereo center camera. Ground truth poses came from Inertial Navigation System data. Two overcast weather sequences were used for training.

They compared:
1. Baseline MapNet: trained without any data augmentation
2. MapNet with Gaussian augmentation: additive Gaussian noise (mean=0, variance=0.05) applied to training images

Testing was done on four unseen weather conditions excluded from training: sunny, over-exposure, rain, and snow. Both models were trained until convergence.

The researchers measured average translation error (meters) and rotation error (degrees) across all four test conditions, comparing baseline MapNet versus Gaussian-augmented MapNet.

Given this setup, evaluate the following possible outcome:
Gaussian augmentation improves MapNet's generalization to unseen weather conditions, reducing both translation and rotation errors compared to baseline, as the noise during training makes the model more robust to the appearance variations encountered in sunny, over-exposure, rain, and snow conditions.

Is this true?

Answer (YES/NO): NO